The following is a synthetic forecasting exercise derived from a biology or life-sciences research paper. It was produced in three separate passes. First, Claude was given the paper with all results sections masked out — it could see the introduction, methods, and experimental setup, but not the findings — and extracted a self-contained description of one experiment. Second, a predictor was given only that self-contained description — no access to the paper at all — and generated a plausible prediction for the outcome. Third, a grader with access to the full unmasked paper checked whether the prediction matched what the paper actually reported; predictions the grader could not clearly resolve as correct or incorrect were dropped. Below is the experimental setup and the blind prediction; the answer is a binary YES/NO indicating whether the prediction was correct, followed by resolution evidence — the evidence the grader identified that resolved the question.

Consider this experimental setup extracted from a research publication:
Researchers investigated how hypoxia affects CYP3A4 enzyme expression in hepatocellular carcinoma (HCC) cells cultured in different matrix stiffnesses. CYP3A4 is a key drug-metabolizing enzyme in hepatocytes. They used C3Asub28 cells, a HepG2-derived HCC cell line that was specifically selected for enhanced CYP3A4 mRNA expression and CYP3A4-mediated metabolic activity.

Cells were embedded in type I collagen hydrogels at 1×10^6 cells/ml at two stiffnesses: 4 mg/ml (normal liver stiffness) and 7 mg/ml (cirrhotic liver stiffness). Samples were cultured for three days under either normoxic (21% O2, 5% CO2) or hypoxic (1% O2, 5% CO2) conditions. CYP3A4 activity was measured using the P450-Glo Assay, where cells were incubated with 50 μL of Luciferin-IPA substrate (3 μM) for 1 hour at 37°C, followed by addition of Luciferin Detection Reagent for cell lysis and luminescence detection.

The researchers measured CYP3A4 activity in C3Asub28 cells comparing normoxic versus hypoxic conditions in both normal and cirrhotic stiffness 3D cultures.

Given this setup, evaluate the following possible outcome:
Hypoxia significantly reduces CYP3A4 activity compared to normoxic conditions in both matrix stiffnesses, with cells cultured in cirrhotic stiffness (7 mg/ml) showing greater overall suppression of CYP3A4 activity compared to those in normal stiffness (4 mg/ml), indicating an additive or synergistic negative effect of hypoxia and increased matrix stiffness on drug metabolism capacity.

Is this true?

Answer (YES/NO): NO